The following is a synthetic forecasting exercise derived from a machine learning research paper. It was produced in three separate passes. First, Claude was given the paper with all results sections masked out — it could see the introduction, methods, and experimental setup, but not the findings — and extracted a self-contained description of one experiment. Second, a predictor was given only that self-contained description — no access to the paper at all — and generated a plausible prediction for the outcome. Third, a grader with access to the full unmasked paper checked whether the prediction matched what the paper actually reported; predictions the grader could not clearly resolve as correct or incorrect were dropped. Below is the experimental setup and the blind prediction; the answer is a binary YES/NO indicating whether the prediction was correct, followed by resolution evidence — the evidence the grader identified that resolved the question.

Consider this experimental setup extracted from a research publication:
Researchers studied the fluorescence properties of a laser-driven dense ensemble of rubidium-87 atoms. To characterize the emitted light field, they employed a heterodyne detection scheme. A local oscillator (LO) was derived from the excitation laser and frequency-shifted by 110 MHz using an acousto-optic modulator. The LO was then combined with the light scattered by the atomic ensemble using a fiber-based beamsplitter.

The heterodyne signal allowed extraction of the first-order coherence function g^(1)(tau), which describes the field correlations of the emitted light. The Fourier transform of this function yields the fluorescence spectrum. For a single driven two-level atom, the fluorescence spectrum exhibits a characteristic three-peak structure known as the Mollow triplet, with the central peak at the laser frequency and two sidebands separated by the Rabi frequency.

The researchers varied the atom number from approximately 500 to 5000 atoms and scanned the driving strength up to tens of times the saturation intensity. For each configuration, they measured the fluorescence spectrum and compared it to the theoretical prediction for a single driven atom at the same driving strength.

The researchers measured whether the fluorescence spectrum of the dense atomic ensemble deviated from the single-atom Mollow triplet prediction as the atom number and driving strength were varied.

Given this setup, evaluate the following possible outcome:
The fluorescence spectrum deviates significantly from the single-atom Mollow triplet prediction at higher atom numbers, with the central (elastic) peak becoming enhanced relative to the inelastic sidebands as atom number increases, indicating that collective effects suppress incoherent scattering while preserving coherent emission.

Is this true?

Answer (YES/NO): NO